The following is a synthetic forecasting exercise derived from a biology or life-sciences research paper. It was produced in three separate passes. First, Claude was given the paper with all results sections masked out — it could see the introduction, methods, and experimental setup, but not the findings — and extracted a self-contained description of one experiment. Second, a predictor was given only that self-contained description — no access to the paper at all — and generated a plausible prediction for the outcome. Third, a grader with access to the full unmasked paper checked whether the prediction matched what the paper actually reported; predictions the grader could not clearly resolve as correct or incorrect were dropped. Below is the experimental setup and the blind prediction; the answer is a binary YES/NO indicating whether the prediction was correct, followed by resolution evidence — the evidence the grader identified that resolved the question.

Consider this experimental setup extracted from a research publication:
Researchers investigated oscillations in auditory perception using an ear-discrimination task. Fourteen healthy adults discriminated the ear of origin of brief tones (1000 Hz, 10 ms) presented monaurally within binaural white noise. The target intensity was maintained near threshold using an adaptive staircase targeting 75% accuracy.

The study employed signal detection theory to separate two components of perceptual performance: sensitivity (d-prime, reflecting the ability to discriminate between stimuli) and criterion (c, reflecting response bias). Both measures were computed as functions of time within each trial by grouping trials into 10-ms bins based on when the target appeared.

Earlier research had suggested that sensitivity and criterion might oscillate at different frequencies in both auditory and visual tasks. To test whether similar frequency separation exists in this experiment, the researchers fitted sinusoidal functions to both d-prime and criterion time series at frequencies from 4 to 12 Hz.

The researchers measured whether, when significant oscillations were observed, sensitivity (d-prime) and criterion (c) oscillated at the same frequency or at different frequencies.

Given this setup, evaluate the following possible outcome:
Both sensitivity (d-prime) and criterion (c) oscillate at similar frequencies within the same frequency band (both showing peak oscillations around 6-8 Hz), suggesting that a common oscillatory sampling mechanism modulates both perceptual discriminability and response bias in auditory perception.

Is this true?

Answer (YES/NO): NO